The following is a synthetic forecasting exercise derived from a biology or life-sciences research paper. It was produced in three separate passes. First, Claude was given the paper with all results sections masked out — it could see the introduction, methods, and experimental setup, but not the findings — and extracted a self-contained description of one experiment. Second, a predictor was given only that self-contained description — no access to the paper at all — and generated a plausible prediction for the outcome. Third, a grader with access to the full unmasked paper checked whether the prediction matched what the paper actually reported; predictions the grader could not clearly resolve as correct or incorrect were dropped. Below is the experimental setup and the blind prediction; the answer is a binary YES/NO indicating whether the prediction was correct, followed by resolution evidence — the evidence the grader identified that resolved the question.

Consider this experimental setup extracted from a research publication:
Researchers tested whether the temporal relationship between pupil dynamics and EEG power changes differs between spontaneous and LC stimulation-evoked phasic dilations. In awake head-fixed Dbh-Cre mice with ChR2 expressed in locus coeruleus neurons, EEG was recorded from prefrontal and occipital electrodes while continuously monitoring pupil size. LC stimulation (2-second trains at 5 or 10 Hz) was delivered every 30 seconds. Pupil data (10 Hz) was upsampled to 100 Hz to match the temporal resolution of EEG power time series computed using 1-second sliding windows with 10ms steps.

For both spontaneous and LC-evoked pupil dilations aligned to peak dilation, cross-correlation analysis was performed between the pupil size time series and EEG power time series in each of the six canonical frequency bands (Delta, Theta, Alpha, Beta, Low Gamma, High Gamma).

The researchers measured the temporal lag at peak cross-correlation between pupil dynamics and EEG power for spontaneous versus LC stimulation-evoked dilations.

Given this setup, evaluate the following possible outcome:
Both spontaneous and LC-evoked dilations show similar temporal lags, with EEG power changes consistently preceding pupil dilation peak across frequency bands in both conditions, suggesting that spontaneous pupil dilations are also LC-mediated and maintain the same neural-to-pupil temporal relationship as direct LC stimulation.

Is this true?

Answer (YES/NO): NO